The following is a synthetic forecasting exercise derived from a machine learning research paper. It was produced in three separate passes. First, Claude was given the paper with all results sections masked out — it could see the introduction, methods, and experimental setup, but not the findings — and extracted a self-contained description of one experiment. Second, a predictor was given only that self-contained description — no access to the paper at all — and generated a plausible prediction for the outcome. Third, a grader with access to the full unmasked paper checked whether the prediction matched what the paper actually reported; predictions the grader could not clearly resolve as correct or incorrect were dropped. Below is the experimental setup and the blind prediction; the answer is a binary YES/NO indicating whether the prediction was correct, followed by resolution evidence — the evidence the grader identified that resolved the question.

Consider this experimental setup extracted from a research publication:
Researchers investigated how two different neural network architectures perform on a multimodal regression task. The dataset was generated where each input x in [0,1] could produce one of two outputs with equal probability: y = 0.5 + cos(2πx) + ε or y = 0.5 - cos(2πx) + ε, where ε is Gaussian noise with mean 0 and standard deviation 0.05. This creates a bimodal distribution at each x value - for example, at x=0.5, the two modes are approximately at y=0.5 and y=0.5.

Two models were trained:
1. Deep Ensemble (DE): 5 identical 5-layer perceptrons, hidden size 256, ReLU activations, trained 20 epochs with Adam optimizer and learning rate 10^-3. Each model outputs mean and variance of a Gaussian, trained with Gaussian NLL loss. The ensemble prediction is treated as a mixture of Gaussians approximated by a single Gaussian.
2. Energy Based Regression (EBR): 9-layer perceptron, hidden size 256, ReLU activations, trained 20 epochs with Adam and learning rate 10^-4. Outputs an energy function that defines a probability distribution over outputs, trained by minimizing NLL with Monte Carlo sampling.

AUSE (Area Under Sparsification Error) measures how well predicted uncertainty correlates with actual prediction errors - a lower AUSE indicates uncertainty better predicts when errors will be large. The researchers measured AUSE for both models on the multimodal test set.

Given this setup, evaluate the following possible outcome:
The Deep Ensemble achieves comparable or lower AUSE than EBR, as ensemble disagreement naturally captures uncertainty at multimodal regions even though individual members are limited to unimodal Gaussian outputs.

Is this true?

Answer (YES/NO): YES